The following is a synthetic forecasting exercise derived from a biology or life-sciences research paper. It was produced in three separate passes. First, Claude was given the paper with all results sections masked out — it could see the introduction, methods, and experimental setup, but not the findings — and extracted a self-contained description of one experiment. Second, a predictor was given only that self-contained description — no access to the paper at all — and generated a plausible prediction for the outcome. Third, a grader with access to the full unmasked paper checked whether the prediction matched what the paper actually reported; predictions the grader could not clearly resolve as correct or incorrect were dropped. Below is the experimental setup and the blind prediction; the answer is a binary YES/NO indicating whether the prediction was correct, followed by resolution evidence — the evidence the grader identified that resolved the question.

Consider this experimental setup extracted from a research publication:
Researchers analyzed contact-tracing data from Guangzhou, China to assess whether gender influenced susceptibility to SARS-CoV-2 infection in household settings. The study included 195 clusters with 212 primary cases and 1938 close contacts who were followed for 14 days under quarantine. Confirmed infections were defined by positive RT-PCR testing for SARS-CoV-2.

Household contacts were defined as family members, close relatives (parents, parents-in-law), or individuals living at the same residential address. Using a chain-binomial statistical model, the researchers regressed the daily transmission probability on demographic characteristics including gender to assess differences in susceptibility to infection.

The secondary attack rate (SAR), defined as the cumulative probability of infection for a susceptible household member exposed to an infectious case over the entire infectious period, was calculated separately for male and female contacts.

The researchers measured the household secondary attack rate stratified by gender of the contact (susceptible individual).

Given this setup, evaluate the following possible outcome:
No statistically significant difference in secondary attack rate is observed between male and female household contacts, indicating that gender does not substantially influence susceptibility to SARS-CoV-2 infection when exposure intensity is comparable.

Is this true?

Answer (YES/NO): YES